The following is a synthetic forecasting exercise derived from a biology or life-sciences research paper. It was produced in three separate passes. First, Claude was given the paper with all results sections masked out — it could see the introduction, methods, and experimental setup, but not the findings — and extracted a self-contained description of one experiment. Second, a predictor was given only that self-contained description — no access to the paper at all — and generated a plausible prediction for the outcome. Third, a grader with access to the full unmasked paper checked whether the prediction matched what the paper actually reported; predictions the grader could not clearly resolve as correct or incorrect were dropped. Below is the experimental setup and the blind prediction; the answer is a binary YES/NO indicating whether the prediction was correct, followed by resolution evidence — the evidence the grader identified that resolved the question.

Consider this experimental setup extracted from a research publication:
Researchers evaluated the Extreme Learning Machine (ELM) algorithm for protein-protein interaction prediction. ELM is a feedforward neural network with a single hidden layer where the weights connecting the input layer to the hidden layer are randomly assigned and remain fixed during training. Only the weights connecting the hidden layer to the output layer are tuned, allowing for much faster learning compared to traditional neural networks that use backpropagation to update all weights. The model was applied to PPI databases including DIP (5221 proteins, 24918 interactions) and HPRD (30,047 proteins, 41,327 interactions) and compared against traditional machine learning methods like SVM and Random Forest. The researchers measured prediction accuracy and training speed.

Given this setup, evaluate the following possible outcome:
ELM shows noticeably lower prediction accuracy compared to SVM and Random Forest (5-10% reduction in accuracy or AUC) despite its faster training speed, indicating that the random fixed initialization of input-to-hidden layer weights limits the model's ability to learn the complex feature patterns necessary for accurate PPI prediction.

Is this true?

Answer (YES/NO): NO